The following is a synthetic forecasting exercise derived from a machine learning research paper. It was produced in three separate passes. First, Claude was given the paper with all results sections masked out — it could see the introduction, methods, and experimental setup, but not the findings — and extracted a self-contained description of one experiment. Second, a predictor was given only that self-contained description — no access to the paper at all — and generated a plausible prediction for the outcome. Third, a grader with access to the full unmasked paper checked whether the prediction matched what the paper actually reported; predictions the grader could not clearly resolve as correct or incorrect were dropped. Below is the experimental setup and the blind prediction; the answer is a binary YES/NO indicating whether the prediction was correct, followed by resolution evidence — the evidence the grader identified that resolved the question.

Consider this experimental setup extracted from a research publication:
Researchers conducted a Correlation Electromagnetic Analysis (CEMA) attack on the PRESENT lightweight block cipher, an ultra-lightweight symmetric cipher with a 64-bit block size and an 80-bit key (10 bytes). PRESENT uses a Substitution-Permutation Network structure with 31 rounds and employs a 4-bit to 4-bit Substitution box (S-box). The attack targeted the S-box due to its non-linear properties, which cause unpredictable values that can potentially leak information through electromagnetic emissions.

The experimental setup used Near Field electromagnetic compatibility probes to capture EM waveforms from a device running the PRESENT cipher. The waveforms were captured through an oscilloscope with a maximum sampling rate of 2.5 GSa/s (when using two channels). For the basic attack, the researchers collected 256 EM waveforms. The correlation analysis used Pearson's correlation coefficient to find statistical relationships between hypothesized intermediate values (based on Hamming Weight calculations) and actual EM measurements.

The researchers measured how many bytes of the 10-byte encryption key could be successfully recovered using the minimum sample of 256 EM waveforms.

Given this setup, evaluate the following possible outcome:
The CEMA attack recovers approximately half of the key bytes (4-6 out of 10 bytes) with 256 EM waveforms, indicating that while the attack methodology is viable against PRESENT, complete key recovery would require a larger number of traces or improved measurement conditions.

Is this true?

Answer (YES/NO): NO